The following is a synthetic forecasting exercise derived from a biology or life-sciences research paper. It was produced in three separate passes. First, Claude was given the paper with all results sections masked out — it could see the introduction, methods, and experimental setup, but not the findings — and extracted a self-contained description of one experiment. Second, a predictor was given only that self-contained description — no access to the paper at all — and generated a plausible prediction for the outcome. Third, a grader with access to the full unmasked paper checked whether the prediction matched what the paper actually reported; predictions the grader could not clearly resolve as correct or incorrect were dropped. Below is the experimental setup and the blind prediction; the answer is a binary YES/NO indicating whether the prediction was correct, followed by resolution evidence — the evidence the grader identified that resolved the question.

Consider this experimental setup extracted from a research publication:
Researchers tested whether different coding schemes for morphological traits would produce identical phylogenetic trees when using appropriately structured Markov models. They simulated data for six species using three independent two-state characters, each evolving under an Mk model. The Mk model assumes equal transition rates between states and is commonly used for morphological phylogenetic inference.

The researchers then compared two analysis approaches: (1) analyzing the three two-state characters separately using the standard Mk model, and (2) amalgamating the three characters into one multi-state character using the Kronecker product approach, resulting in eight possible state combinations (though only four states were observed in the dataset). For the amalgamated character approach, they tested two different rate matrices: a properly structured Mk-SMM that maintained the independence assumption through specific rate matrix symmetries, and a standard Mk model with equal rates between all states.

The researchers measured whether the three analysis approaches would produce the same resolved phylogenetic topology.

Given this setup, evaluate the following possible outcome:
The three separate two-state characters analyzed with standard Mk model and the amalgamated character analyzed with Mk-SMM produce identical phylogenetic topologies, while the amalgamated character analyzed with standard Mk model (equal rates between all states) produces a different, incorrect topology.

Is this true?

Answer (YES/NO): YES